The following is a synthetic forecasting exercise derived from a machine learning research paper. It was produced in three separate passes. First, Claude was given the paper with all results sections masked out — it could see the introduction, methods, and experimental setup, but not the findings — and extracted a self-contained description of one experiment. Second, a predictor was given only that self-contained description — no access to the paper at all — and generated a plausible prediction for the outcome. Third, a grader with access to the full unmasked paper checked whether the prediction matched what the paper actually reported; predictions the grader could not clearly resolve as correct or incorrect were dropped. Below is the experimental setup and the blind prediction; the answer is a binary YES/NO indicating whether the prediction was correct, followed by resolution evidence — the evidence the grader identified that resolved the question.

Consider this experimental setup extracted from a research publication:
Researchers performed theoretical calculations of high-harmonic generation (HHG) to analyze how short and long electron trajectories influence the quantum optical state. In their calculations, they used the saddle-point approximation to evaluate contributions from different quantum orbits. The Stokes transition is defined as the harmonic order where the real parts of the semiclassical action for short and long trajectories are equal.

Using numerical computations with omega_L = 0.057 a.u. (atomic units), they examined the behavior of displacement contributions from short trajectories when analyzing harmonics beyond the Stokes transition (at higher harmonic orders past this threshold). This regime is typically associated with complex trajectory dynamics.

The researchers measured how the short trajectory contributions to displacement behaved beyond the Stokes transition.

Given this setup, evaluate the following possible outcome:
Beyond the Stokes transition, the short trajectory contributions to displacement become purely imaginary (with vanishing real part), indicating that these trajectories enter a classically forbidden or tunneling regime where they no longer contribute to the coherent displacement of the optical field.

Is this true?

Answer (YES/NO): NO